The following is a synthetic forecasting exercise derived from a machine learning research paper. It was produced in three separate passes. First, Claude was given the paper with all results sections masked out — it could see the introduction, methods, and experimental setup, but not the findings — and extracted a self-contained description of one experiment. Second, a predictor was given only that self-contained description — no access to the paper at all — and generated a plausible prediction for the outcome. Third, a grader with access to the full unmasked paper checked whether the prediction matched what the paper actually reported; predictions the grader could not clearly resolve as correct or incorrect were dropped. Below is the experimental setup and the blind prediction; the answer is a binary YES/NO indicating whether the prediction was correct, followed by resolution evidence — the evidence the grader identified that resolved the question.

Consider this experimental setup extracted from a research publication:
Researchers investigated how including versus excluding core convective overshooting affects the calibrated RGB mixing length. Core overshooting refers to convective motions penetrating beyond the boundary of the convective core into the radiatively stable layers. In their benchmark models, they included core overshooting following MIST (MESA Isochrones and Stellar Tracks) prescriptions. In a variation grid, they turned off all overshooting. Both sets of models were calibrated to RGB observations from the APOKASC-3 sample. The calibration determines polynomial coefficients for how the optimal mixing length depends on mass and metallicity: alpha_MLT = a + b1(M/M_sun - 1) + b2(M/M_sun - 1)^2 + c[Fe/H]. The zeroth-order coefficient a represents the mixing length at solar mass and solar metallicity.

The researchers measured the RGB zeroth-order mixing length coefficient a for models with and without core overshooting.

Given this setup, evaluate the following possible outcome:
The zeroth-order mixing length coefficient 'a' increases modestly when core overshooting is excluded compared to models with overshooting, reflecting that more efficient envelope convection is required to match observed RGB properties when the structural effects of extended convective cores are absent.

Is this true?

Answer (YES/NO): NO